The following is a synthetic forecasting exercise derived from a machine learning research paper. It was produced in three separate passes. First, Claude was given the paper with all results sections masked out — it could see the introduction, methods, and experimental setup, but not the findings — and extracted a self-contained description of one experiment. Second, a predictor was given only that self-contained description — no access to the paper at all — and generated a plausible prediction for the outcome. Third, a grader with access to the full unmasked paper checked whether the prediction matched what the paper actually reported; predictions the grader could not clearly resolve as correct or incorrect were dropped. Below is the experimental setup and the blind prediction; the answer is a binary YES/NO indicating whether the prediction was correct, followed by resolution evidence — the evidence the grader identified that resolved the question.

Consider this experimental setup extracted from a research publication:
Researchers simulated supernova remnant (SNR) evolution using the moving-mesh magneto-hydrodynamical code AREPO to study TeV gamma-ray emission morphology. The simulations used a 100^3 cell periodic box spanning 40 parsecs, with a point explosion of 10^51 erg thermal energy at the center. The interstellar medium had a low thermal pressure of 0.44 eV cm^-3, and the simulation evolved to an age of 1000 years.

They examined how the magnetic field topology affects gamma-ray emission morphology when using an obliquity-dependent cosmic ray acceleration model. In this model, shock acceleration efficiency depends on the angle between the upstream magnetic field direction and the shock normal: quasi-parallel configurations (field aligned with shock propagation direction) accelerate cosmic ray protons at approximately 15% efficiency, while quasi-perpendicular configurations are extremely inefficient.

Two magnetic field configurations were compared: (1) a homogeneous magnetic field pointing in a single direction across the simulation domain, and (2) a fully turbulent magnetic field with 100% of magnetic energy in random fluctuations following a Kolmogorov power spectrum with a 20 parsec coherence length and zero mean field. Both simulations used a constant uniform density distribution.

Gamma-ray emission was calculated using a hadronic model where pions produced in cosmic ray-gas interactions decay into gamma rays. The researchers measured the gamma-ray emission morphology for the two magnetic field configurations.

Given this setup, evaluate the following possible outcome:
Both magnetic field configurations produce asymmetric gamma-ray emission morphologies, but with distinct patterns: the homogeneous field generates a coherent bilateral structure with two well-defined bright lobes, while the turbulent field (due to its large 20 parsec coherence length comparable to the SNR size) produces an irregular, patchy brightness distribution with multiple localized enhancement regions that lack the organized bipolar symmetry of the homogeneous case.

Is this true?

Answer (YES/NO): YES